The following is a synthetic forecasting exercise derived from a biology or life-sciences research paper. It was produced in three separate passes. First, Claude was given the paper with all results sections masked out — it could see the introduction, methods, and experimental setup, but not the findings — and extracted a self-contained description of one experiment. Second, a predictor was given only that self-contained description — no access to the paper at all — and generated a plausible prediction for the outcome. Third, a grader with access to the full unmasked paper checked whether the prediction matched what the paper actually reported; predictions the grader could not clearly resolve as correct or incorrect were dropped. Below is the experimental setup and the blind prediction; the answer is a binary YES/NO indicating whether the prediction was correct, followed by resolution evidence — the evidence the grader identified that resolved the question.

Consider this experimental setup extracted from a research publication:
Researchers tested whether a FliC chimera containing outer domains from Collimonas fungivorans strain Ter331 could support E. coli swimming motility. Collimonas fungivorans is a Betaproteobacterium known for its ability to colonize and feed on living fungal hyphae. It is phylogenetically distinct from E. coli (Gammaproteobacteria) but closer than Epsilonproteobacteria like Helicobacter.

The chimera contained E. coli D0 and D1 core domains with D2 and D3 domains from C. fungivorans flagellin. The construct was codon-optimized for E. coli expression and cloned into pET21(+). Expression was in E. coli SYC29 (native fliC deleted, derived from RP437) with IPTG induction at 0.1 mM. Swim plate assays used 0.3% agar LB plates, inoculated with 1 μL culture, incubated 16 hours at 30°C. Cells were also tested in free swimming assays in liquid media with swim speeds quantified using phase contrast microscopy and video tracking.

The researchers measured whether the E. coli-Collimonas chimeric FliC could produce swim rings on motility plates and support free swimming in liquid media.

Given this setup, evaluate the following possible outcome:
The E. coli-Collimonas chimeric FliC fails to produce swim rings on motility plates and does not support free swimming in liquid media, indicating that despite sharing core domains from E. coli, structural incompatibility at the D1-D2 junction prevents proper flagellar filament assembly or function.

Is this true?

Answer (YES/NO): YES